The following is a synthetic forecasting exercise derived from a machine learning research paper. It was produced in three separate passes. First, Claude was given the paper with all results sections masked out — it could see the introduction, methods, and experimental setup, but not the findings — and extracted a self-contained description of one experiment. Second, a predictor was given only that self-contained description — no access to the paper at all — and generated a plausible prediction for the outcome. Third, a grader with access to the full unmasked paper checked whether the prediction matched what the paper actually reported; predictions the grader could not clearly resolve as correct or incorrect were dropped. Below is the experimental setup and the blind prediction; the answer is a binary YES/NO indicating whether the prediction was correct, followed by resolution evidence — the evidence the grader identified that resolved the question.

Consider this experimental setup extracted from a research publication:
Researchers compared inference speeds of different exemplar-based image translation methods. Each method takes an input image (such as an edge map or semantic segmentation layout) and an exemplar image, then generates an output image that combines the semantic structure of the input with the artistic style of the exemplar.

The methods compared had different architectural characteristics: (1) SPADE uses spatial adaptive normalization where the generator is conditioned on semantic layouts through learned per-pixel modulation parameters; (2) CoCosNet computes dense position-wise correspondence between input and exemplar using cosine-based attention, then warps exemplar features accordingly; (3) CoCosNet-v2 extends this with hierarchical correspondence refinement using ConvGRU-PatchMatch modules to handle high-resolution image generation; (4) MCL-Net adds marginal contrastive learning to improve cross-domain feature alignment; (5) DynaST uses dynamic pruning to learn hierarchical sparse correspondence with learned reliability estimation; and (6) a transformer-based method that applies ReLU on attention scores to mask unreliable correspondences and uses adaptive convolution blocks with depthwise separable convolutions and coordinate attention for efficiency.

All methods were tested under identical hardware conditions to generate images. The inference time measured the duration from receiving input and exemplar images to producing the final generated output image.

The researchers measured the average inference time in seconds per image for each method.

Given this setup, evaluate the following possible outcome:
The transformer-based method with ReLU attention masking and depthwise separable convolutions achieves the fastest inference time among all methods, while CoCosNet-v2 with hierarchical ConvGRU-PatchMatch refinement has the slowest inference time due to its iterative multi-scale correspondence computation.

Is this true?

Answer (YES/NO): YES